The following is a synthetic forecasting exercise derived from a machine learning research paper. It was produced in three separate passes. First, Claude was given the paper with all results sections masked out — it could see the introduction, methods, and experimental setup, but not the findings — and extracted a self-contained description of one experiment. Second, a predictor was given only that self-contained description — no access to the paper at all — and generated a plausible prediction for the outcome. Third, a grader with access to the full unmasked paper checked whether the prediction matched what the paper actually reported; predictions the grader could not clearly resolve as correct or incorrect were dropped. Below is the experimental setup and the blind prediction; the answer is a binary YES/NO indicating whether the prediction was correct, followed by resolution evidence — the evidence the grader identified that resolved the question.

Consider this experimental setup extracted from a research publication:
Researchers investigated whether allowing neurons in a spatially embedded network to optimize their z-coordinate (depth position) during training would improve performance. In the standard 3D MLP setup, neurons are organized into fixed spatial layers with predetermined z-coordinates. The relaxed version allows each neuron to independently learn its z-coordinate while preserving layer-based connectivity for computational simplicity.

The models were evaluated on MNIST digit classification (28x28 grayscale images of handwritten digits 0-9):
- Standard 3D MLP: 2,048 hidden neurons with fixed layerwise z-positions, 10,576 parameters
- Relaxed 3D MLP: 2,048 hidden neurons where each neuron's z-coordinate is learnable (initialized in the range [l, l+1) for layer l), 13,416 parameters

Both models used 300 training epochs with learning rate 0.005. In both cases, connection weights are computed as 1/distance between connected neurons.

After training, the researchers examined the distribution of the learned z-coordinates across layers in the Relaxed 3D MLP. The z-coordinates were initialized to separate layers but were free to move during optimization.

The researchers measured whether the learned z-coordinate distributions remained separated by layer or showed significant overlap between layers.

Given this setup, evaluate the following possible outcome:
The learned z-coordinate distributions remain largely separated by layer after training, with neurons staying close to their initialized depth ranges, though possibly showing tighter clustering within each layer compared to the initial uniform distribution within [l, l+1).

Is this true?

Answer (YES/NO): NO